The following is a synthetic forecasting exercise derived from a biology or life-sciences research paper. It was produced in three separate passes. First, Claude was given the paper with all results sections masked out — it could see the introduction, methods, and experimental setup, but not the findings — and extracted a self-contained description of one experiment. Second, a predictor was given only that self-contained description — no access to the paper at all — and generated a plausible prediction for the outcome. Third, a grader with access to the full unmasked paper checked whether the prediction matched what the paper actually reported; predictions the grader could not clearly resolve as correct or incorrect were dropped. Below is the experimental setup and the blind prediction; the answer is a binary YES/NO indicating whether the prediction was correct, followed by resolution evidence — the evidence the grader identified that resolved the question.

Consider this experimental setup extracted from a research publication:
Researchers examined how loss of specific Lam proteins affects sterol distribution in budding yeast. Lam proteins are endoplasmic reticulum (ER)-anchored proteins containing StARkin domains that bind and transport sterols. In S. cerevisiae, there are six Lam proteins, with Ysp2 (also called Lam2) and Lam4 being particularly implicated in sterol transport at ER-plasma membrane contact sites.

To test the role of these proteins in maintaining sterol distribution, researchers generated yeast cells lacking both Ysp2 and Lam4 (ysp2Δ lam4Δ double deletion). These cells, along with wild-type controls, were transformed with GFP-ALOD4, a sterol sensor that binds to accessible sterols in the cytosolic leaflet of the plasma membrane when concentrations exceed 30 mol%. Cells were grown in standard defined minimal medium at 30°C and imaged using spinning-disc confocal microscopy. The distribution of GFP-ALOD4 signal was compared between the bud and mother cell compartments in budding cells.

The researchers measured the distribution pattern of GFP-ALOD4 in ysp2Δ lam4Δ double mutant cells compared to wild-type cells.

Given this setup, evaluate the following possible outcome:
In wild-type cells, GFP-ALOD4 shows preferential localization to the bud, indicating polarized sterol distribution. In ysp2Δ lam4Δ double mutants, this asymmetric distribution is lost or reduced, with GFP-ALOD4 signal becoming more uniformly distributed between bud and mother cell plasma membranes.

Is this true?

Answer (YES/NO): NO